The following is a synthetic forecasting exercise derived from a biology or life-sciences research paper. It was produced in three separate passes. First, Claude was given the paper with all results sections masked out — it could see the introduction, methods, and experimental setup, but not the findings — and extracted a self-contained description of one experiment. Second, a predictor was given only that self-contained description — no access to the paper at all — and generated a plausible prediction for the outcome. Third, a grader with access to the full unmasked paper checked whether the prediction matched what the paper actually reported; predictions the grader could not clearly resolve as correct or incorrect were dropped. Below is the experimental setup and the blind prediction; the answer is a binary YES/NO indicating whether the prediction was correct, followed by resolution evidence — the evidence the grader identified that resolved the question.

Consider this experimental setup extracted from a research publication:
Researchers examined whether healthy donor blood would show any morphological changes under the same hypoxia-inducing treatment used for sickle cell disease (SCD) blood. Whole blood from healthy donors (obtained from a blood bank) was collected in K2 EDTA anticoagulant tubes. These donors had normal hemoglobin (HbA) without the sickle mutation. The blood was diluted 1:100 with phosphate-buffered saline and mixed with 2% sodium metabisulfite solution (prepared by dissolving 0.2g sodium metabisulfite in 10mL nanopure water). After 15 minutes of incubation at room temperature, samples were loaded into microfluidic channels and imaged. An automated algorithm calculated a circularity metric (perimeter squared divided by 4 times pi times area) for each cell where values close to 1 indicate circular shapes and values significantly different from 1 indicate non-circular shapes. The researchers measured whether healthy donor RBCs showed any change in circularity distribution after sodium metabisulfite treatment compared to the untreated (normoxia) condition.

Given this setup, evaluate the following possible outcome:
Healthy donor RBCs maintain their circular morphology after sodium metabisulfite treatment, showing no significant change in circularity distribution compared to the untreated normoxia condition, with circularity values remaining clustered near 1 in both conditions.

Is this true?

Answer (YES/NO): YES